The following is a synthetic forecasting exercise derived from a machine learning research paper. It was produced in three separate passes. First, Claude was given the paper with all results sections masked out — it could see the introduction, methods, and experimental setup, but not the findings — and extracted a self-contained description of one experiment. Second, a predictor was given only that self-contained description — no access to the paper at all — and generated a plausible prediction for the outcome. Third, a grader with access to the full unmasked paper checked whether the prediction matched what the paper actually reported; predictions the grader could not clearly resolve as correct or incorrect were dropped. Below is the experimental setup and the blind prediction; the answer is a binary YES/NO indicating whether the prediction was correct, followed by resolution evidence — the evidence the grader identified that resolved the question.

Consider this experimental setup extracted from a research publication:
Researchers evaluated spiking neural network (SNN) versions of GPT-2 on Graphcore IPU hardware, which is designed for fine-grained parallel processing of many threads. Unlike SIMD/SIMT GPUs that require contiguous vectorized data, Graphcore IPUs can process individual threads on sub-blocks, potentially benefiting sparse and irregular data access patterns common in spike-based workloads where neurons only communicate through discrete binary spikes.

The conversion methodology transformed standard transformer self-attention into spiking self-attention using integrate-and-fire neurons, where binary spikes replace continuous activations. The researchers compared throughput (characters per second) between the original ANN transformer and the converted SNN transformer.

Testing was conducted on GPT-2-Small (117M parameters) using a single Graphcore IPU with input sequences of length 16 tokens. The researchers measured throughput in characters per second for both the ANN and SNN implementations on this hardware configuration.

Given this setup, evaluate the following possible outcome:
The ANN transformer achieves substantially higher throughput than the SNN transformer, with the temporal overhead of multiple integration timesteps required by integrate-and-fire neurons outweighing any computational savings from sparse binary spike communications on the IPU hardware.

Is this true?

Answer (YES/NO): NO